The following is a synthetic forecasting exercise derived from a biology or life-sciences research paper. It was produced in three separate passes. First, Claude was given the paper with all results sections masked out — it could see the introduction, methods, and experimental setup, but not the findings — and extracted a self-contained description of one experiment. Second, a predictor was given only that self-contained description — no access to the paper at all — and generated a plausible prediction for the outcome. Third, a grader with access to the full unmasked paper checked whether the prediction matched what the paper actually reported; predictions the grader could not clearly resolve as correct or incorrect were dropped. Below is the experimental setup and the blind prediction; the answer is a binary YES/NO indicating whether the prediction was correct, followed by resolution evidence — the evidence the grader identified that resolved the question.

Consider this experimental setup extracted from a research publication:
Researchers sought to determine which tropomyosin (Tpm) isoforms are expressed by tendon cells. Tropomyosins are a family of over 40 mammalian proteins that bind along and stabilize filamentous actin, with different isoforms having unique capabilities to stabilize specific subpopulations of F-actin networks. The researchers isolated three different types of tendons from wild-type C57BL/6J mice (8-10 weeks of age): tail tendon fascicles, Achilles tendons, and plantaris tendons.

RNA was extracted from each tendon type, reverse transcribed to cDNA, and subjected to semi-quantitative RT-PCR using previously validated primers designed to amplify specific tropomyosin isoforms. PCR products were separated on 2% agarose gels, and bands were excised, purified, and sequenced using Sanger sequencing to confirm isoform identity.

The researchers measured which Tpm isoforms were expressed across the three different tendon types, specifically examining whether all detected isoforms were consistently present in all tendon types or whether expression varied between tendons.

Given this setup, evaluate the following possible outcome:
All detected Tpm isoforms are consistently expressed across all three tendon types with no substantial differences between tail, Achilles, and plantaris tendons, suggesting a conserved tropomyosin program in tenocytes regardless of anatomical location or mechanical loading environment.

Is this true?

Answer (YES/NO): NO